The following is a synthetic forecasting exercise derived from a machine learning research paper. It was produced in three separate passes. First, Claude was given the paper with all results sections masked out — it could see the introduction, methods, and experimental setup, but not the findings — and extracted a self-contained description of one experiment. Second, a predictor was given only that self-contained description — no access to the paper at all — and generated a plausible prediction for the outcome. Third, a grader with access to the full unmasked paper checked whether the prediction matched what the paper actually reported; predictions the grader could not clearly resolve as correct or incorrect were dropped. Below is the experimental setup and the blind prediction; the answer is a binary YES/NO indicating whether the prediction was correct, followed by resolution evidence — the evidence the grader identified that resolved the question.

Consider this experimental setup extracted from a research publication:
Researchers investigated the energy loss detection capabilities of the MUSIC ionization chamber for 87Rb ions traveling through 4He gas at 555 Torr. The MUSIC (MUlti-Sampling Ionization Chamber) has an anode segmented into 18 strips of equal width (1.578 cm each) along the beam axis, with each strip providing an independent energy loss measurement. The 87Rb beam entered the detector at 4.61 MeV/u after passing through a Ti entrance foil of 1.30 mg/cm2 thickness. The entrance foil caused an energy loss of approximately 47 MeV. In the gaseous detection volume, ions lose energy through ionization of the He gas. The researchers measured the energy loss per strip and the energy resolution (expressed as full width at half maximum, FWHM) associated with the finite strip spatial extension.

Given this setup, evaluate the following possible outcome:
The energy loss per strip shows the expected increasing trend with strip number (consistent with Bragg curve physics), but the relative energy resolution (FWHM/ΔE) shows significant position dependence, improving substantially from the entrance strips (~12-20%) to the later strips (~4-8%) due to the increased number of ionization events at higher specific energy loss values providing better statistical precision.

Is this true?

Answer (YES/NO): NO